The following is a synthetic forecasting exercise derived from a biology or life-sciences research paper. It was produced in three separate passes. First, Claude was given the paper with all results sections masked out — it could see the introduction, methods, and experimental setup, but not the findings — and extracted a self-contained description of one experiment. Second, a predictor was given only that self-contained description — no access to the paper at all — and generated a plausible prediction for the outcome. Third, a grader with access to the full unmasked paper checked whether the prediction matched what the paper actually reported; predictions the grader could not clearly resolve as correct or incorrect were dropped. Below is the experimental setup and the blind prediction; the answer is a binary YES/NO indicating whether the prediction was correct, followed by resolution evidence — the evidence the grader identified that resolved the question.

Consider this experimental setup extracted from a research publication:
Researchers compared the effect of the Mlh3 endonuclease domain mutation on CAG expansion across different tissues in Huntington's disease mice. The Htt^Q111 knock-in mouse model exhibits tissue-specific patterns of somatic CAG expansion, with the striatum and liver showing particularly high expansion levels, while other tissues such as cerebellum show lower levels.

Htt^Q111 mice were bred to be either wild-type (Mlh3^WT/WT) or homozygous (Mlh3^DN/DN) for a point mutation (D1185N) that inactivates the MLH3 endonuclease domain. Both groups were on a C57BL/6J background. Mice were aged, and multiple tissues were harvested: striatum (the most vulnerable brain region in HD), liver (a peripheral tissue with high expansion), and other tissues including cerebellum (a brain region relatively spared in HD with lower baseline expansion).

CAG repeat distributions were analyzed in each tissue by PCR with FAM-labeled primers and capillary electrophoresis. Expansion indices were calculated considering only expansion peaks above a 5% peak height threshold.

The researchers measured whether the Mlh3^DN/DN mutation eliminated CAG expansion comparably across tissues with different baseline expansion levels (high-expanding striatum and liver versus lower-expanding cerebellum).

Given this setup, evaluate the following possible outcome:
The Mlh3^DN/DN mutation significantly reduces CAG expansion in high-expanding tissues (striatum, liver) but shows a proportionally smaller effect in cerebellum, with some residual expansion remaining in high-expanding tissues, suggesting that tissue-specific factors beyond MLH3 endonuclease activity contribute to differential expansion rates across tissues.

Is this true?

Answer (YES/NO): NO